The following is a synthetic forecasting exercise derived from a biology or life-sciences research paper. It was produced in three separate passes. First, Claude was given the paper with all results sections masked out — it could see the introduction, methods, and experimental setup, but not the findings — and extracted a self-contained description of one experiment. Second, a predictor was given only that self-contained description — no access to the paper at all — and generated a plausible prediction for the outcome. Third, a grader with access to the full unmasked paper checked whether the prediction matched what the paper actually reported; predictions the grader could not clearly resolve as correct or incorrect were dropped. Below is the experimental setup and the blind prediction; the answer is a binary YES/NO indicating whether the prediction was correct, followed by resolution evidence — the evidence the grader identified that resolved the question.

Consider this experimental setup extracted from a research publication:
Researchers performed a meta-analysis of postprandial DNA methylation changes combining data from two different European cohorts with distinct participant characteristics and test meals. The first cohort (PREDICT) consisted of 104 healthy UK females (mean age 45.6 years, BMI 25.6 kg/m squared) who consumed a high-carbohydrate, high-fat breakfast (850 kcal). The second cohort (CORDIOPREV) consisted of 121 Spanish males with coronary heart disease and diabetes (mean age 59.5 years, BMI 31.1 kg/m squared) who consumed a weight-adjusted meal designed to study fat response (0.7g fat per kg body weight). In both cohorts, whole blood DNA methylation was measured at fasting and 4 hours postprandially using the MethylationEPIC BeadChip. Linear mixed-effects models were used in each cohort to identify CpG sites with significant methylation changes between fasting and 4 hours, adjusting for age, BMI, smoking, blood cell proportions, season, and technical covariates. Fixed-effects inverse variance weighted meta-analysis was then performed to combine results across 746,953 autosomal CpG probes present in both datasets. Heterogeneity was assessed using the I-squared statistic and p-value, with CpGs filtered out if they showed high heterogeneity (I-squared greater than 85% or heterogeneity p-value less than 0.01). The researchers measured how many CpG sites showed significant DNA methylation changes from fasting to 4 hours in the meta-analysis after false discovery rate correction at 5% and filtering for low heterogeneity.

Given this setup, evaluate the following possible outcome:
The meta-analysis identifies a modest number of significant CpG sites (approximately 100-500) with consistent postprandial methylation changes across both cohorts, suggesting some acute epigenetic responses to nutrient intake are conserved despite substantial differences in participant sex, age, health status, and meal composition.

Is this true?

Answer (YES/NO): YES